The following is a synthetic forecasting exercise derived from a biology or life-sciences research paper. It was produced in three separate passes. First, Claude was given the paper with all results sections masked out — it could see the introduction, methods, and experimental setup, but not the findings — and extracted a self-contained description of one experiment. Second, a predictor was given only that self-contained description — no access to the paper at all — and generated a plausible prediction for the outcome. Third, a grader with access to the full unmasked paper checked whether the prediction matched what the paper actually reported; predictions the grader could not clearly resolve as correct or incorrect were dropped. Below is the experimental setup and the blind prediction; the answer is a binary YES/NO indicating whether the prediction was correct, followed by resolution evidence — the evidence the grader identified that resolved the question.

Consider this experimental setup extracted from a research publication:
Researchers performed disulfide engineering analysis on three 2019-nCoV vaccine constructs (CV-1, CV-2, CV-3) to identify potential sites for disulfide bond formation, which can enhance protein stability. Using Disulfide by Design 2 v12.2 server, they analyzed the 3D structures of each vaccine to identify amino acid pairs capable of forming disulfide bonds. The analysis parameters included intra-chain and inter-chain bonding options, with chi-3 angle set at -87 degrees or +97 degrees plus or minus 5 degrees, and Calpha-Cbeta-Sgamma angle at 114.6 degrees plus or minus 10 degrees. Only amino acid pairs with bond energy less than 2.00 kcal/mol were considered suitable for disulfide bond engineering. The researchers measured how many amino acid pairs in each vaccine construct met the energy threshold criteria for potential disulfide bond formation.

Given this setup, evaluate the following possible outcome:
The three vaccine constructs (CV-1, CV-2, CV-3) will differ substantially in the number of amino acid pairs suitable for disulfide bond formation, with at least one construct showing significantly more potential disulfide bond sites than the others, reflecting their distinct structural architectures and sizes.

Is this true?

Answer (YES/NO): NO